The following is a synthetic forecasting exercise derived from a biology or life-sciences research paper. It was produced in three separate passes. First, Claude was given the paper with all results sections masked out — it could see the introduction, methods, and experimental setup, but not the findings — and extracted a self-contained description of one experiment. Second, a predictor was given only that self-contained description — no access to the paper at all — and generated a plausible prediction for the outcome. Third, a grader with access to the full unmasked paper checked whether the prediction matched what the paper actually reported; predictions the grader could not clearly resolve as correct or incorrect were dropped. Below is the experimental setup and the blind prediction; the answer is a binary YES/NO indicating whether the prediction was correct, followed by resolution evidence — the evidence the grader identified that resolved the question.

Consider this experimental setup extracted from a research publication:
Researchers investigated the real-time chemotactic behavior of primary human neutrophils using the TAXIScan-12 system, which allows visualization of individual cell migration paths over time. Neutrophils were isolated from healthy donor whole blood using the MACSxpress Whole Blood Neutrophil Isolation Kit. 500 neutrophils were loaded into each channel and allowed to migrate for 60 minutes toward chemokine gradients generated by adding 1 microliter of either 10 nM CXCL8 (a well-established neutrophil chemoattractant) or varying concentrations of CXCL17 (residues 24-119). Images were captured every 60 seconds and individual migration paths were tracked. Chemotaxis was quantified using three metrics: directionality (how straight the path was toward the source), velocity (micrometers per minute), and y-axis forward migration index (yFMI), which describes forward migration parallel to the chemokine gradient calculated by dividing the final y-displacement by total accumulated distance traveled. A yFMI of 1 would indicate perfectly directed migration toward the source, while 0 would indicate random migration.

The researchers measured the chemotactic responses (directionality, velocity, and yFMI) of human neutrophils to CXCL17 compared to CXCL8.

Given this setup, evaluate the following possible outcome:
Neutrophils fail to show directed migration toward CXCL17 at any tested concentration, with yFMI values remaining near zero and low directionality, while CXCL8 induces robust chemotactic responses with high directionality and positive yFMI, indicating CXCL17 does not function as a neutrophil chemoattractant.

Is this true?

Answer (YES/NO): NO